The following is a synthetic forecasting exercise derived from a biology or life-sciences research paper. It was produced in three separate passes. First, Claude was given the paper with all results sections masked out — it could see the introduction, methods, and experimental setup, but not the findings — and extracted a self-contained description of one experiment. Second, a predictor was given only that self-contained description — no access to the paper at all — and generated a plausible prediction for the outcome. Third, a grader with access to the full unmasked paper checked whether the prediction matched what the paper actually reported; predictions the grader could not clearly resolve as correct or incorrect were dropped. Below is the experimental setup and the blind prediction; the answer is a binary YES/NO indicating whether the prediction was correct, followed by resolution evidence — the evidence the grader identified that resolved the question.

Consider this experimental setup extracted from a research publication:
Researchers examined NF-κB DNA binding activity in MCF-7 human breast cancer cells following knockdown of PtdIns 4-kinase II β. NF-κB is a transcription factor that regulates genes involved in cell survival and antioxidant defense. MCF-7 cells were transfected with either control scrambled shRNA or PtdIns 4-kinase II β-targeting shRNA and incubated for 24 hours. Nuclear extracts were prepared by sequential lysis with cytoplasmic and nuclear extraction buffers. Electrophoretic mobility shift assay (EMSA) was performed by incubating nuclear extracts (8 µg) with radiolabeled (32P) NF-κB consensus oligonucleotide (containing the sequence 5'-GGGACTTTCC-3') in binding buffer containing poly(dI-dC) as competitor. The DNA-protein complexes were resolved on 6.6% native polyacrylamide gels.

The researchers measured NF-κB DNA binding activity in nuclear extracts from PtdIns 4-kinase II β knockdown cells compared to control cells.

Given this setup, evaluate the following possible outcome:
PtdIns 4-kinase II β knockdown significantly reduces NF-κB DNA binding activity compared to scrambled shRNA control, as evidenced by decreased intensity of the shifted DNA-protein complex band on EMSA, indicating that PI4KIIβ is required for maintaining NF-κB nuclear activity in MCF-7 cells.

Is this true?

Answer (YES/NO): YES